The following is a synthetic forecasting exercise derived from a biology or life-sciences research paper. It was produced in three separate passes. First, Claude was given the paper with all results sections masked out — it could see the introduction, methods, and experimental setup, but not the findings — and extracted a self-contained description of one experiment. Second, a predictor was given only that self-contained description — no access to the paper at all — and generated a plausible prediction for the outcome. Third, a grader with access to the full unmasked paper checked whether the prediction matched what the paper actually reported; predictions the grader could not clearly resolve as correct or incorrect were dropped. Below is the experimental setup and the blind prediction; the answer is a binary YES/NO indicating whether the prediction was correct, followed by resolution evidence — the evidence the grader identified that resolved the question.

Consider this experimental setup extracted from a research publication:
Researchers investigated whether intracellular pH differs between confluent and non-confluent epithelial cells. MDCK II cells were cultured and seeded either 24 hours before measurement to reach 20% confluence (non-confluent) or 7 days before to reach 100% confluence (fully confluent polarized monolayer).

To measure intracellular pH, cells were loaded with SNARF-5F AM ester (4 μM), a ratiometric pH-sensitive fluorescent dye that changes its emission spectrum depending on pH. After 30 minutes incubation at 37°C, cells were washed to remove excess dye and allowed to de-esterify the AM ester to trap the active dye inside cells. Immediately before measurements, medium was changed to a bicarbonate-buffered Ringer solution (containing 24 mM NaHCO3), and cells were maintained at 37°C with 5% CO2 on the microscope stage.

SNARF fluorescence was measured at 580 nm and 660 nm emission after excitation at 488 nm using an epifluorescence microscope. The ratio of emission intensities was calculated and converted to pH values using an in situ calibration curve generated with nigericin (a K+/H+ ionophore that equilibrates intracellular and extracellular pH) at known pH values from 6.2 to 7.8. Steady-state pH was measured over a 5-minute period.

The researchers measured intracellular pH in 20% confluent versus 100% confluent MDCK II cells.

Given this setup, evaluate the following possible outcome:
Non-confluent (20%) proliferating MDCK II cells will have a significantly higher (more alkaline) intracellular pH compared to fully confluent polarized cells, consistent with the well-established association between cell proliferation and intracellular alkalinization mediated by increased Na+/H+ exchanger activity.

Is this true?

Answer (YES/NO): YES